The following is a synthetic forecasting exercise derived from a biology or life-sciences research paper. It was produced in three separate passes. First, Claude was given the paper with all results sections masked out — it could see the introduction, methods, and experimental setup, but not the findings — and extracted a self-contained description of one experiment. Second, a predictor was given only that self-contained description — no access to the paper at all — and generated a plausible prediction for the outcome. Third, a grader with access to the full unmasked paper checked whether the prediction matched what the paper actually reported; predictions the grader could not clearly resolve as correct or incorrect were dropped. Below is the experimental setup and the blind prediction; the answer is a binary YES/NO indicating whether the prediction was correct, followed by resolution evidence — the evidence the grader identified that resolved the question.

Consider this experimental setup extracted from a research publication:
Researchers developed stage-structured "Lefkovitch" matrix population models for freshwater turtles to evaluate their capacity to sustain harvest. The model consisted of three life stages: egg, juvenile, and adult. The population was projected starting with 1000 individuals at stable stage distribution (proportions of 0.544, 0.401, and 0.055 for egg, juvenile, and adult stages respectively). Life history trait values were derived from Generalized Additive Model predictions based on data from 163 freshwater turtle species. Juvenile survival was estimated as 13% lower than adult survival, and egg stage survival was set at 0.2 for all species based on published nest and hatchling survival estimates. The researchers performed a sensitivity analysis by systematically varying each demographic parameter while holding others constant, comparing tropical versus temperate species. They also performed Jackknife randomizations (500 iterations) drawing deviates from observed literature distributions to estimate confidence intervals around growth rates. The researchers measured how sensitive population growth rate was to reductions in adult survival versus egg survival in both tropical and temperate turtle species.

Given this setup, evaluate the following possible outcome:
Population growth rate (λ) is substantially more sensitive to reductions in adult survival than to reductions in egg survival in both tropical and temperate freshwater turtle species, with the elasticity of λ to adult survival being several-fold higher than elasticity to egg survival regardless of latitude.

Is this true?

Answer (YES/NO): YES